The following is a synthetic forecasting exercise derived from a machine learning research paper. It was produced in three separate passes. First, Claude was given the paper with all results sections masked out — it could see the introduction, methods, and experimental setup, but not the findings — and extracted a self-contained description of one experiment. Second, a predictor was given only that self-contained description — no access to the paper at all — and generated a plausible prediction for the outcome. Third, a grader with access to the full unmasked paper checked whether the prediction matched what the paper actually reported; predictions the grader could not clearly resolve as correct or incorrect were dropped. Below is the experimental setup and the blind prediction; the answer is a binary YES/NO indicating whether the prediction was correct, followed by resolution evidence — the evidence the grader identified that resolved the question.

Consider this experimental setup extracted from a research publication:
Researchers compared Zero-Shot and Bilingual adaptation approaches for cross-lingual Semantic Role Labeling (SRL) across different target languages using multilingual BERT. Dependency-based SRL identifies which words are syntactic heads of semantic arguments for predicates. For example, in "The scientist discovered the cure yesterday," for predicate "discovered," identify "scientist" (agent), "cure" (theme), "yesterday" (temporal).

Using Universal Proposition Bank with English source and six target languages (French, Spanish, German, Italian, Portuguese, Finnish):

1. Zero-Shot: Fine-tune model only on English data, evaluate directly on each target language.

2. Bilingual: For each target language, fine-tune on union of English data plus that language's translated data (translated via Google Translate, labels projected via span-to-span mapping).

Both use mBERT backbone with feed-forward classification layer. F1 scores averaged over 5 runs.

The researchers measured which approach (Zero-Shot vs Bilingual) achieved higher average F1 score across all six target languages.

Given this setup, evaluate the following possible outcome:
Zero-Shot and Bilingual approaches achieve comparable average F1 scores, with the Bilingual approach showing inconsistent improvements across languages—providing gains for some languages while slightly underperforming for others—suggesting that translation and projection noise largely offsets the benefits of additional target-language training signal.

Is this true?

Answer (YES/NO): NO